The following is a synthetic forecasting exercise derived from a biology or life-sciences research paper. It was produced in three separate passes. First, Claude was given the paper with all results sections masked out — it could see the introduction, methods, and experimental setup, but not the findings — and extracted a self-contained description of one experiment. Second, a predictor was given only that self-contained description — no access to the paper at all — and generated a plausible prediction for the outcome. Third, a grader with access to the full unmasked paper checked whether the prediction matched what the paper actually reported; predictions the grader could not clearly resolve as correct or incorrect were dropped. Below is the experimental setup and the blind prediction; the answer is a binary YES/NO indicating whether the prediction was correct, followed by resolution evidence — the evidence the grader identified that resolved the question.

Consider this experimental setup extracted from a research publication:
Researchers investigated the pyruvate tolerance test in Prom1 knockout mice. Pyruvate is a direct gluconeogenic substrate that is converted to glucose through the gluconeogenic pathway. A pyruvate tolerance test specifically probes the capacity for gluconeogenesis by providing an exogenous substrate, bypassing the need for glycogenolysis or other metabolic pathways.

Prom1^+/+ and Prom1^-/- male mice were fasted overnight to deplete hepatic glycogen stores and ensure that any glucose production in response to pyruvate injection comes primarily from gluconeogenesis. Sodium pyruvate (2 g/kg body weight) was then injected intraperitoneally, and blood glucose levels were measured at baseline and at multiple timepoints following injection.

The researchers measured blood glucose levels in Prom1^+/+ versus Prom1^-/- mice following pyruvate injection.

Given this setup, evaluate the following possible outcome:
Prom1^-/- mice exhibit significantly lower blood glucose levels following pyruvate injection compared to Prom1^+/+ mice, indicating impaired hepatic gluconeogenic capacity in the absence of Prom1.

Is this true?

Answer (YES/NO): YES